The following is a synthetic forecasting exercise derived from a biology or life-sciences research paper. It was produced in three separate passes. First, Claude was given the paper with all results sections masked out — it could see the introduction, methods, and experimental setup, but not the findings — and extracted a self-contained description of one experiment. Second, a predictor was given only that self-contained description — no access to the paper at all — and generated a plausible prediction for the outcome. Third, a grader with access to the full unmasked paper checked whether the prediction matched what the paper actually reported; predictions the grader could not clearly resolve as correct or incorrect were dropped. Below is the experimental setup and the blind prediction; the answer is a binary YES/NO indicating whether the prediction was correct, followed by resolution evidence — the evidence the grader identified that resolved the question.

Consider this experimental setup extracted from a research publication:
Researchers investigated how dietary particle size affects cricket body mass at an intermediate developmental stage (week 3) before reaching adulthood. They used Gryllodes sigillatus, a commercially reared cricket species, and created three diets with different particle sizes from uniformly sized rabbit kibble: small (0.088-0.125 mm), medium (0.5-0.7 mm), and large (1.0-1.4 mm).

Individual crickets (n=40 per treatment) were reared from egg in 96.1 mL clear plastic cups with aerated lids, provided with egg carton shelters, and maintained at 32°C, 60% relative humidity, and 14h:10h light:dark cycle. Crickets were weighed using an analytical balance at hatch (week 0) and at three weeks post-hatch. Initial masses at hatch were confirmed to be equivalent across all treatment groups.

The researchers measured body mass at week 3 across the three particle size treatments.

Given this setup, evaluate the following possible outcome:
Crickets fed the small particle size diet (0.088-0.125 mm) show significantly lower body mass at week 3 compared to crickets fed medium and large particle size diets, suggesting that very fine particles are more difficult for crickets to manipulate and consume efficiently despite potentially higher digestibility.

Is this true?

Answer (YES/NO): YES